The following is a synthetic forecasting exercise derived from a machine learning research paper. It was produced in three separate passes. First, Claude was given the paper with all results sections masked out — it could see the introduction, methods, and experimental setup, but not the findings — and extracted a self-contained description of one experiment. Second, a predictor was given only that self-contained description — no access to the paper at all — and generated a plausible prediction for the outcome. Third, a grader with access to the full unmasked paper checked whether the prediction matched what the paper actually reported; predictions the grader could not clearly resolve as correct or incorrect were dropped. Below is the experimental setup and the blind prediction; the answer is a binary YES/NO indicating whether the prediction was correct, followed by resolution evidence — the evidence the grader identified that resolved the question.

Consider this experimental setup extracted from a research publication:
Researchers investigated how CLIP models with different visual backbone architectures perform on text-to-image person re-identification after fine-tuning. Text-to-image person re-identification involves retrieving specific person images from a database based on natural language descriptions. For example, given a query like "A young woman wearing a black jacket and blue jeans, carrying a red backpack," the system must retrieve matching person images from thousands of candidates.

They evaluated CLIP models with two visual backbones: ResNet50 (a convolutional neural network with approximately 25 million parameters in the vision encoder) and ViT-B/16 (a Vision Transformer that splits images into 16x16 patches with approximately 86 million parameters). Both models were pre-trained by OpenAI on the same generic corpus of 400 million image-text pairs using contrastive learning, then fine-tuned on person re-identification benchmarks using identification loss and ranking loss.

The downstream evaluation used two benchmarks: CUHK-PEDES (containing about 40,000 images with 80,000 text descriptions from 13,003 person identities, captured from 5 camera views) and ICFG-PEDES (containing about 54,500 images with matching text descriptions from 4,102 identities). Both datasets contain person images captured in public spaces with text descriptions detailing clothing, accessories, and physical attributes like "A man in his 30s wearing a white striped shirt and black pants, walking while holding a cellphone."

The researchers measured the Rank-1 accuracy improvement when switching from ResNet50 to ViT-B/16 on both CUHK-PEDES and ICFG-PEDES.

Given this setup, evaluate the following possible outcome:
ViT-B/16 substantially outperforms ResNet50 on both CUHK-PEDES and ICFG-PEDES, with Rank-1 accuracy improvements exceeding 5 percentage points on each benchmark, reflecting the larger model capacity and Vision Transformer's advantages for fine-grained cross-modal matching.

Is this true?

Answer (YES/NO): YES